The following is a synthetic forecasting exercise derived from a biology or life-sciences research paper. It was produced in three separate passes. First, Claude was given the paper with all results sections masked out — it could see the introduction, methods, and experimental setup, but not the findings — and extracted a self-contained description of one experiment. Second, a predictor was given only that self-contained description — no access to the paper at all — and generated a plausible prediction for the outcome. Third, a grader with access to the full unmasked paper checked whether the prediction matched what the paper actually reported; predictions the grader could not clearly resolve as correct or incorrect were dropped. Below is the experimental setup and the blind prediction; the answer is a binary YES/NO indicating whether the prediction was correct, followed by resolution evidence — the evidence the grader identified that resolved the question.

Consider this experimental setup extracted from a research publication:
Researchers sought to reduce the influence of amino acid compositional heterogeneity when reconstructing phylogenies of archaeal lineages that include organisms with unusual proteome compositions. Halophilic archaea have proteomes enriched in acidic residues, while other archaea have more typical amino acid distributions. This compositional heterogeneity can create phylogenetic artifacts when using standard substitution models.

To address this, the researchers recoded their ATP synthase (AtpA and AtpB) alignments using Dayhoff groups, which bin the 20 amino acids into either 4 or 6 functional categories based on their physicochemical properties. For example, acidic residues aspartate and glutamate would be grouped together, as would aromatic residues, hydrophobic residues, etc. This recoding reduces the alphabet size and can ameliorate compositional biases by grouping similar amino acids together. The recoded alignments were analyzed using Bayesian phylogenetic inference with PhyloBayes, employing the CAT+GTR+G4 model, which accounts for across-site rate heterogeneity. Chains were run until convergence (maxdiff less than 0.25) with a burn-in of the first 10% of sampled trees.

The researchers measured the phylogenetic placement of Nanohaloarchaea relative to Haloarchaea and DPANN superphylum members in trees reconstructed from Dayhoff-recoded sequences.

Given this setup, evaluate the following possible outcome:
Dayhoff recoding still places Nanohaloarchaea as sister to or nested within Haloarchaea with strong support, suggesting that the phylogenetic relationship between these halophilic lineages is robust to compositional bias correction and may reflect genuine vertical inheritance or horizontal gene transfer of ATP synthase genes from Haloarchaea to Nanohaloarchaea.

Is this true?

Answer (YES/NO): YES